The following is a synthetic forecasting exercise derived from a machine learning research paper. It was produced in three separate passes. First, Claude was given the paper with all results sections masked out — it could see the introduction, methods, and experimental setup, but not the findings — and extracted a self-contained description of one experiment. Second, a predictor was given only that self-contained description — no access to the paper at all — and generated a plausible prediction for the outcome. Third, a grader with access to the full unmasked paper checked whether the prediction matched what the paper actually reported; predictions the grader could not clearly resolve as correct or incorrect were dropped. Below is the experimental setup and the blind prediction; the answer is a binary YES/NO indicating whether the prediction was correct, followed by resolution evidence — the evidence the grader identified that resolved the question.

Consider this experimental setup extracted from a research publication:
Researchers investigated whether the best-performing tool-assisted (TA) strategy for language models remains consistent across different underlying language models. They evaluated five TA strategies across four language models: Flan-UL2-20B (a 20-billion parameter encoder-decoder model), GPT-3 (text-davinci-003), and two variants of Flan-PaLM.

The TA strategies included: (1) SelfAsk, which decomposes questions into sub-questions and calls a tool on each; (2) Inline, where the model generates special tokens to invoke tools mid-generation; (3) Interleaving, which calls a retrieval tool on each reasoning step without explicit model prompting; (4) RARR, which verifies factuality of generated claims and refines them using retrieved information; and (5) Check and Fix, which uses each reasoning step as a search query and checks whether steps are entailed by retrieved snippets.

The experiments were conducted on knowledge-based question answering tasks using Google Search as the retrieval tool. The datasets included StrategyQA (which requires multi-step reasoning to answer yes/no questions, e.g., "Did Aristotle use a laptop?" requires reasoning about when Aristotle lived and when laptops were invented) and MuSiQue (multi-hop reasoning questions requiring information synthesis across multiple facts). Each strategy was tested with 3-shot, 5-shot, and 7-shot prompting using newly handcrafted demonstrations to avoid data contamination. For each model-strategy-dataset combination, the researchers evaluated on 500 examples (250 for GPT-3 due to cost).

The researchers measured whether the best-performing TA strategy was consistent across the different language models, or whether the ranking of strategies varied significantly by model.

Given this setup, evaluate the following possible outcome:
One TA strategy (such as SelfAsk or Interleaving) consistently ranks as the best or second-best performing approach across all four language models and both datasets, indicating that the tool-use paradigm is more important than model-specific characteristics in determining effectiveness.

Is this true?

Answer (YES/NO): NO